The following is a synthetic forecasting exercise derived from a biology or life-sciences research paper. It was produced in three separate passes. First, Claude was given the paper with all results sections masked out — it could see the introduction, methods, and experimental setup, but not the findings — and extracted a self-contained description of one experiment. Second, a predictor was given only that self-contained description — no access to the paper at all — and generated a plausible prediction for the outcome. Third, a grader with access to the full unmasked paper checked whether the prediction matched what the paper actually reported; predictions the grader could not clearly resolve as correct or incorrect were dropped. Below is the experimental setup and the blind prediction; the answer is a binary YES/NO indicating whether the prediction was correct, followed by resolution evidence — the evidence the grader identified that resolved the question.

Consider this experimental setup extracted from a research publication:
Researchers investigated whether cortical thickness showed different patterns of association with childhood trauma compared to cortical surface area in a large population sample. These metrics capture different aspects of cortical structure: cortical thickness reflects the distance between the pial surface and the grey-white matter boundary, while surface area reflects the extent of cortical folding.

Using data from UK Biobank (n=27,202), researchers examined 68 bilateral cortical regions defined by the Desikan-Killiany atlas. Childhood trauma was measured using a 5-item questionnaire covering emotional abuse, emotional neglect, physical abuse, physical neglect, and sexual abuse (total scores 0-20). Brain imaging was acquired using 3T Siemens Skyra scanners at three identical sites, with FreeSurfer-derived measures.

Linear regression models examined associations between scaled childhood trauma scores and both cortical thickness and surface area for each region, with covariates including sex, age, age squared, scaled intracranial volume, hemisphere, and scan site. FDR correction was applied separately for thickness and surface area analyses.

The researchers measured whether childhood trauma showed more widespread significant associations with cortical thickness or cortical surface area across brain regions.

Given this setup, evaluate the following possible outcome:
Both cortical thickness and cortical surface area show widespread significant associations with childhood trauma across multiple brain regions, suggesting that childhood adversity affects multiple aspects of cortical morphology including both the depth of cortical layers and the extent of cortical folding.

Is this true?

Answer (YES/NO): NO